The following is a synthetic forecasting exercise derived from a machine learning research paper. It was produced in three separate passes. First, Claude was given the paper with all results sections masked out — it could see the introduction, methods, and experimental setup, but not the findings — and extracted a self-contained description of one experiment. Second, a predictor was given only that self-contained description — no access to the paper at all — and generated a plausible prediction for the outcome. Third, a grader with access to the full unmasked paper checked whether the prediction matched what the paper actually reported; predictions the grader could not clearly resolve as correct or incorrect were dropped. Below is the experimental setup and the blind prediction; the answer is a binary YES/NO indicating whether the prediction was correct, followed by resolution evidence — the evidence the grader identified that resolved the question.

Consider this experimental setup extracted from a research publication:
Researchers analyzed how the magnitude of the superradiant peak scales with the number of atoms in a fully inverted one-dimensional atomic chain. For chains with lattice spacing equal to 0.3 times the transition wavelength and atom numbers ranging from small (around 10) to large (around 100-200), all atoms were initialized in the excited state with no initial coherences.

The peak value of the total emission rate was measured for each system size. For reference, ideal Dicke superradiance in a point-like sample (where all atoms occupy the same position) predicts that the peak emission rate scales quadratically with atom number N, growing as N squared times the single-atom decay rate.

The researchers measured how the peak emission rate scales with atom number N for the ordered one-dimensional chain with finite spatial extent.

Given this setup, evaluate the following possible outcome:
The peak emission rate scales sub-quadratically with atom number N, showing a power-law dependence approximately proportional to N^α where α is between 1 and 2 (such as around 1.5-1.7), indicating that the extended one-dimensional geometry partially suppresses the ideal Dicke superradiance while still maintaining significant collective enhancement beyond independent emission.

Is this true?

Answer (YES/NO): NO